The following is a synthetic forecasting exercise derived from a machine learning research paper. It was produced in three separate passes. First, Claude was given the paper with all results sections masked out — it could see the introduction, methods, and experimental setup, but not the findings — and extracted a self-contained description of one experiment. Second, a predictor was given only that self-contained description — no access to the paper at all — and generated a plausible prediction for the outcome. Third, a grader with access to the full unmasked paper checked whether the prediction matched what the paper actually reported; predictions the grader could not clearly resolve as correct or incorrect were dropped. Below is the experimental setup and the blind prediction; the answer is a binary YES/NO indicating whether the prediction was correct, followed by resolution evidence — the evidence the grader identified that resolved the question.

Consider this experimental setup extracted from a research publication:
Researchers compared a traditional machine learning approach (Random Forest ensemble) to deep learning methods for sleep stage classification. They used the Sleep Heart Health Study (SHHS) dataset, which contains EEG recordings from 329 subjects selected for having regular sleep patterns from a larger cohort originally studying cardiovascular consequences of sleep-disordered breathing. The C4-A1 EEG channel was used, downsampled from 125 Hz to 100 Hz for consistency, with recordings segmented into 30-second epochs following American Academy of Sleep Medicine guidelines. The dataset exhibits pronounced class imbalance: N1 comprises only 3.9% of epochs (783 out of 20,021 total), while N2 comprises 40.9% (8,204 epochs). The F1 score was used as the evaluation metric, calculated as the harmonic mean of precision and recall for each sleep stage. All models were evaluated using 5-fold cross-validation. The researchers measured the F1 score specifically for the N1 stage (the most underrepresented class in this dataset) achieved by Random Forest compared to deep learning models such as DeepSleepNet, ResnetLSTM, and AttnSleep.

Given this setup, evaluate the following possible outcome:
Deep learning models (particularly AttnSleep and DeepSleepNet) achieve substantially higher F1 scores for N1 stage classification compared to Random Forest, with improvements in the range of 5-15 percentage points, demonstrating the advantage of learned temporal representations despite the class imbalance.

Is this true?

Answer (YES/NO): NO